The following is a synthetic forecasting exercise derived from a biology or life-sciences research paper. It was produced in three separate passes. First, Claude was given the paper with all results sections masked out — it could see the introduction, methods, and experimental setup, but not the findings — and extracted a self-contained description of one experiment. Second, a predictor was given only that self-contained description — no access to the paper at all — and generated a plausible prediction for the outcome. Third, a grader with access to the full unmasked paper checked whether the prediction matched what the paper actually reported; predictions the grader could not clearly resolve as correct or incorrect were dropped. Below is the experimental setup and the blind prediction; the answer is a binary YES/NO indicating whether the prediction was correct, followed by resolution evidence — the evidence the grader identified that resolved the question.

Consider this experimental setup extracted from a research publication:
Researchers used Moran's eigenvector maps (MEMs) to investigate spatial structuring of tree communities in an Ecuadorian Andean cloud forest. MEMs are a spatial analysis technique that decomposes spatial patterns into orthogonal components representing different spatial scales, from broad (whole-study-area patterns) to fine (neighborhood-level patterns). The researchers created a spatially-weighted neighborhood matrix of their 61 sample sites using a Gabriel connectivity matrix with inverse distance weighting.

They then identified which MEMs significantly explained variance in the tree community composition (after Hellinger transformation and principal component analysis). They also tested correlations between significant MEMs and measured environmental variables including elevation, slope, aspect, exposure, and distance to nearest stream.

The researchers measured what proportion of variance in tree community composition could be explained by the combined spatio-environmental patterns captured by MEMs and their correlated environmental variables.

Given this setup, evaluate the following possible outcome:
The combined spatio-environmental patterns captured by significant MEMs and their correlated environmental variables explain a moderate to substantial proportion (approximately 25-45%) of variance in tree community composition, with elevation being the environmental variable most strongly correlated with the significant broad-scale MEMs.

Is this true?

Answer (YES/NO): NO